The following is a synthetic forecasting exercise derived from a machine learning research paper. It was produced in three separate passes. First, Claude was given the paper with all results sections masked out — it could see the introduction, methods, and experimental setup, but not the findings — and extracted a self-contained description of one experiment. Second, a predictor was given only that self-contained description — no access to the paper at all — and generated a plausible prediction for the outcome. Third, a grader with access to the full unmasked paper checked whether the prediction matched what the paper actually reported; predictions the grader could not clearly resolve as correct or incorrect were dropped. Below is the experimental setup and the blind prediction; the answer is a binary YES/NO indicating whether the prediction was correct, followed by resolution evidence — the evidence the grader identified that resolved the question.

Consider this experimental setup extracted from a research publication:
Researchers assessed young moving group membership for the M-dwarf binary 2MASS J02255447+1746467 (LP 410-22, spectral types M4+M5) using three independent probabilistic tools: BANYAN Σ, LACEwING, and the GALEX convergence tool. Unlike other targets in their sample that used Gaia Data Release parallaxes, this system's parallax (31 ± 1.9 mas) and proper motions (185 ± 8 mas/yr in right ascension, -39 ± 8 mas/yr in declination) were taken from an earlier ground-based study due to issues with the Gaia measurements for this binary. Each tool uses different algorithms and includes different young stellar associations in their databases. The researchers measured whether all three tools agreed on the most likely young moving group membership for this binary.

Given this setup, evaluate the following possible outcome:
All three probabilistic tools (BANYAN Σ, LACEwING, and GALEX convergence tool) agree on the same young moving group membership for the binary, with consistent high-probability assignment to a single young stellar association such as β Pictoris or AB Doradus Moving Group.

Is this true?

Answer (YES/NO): NO